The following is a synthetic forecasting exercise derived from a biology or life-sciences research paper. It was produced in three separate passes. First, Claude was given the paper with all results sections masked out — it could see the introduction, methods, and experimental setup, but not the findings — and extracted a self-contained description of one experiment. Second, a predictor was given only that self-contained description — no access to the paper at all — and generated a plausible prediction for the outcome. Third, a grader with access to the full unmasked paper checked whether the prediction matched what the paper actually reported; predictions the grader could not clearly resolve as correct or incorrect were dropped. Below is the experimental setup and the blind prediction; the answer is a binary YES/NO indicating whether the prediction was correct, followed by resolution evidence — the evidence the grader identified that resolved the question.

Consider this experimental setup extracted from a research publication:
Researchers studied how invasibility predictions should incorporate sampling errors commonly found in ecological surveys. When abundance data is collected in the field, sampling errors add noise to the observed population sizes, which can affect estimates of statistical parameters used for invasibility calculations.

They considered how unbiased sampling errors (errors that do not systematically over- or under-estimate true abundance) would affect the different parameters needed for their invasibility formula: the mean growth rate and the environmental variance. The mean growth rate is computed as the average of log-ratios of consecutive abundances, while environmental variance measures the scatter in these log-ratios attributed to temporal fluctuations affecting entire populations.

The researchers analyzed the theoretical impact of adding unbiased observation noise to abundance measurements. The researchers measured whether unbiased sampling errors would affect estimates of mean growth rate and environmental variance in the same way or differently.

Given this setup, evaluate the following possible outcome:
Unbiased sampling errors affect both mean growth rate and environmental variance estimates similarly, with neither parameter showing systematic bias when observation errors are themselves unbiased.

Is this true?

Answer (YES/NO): NO